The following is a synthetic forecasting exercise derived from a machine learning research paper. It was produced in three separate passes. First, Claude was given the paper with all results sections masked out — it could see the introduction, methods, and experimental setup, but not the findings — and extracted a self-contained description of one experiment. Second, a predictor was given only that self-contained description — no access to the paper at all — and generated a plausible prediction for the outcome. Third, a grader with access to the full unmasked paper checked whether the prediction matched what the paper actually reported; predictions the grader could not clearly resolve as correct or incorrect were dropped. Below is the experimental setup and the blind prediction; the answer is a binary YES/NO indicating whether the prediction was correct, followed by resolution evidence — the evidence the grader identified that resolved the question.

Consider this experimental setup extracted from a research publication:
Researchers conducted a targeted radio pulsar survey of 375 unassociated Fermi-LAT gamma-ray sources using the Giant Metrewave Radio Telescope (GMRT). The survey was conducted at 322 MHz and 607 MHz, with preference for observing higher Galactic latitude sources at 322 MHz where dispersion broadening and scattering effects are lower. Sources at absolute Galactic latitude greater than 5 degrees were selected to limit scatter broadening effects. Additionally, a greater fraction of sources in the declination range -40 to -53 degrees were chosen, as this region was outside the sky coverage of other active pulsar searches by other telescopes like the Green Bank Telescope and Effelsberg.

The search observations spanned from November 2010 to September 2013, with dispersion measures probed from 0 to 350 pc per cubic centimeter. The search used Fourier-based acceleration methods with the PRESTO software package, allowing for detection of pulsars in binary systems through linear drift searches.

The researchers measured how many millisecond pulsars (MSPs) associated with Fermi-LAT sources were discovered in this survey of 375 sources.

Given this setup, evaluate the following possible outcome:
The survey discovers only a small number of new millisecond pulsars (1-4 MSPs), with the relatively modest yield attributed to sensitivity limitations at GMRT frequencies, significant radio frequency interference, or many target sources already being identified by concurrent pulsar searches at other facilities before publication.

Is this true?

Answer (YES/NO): YES